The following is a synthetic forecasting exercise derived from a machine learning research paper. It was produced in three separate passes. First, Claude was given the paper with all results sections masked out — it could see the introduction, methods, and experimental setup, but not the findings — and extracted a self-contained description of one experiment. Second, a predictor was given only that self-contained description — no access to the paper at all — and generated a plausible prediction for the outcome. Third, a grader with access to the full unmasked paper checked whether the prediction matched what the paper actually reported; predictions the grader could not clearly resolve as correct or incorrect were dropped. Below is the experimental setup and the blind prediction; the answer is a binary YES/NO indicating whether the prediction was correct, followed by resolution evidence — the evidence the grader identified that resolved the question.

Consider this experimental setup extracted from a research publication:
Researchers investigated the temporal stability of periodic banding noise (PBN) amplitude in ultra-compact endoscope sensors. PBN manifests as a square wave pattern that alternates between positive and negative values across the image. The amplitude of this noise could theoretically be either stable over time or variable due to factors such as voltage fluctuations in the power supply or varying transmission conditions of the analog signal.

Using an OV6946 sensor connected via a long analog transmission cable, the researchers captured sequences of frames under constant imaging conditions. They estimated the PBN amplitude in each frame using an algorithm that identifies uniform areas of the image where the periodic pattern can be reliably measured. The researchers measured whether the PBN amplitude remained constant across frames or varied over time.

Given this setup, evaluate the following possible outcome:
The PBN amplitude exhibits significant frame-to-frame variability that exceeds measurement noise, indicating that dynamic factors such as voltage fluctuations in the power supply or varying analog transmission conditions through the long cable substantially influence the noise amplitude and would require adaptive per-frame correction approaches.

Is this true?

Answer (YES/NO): NO